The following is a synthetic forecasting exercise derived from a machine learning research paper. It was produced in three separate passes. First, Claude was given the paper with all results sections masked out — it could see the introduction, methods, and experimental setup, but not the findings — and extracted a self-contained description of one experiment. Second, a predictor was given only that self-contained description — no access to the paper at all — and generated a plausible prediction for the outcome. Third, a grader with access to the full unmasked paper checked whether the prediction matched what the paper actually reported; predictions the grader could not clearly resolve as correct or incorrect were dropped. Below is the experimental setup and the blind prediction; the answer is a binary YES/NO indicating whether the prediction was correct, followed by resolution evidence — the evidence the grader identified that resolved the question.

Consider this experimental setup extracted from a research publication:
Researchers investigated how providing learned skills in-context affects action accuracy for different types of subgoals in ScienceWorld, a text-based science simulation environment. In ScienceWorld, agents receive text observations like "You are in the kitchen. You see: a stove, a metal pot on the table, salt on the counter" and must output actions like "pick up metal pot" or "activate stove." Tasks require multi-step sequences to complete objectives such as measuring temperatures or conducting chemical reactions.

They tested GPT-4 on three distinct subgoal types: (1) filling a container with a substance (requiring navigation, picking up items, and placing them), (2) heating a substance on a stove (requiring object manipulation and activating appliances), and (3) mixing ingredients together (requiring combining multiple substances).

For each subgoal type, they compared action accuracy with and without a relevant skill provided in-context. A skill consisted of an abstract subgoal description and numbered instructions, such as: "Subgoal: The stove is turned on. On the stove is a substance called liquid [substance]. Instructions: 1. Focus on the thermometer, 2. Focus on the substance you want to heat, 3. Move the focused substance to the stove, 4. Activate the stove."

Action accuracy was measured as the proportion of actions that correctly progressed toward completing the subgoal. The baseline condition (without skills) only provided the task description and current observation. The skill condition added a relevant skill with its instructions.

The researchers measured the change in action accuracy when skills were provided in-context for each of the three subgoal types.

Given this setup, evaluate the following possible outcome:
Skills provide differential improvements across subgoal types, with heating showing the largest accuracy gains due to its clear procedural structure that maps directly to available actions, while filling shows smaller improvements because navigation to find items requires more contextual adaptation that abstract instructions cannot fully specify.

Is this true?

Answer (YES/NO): NO